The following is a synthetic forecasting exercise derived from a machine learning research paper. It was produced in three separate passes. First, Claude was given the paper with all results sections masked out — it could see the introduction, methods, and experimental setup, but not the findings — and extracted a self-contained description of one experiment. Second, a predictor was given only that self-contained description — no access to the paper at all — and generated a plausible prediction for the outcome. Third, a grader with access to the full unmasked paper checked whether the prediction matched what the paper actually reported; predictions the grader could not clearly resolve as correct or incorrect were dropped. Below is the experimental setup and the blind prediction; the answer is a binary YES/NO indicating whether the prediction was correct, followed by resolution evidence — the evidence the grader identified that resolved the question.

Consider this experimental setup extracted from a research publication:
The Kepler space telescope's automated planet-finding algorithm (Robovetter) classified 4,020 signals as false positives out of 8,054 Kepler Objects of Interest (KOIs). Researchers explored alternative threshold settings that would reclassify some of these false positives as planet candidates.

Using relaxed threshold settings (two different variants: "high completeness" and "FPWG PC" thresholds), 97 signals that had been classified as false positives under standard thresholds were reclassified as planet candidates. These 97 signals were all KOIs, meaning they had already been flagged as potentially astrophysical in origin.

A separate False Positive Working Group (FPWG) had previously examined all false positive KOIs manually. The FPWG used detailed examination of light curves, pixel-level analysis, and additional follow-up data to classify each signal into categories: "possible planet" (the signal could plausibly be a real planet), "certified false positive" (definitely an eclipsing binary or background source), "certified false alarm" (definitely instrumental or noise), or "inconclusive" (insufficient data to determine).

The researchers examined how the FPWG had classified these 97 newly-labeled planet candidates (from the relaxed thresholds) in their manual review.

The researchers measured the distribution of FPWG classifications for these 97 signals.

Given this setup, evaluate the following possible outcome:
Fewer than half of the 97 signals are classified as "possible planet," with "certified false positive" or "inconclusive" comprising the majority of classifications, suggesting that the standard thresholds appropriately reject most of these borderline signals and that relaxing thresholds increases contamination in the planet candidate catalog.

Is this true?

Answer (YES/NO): NO